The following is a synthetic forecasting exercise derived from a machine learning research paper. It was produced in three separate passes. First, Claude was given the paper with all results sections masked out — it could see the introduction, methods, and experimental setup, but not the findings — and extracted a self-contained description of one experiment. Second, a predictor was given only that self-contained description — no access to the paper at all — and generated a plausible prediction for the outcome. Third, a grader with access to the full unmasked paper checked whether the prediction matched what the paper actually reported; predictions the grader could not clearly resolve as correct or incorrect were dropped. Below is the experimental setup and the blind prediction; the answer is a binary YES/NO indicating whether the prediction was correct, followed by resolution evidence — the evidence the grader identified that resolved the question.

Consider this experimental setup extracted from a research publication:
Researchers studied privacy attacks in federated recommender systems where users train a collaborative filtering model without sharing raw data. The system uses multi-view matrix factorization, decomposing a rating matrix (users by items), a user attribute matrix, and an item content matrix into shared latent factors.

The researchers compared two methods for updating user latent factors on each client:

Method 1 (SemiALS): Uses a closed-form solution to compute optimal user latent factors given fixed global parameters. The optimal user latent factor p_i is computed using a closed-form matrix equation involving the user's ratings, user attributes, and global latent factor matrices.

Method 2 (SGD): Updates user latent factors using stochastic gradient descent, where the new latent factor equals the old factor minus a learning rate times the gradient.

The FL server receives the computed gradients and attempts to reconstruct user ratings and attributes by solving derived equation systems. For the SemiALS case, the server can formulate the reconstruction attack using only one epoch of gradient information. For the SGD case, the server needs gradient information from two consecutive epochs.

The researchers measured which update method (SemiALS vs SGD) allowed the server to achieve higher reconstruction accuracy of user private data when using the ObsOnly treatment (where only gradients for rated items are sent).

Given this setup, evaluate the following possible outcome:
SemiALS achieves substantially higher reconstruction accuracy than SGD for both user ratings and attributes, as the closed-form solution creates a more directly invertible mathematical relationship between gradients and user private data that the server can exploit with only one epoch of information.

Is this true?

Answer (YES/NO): YES